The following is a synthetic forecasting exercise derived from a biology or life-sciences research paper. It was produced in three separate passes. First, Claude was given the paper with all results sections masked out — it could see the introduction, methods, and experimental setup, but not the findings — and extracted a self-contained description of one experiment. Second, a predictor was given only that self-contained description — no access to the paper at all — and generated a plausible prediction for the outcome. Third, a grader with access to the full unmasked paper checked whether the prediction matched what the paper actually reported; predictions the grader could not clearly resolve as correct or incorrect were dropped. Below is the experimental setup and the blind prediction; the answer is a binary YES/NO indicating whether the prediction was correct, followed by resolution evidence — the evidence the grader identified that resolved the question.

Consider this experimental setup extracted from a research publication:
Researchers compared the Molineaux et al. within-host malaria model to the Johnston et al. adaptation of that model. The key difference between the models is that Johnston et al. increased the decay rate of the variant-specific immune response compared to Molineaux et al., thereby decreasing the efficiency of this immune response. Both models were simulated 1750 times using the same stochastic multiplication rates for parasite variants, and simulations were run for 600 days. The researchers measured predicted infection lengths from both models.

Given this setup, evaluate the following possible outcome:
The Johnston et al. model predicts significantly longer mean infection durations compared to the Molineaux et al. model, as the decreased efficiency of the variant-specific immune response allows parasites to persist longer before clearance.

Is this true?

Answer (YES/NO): YES